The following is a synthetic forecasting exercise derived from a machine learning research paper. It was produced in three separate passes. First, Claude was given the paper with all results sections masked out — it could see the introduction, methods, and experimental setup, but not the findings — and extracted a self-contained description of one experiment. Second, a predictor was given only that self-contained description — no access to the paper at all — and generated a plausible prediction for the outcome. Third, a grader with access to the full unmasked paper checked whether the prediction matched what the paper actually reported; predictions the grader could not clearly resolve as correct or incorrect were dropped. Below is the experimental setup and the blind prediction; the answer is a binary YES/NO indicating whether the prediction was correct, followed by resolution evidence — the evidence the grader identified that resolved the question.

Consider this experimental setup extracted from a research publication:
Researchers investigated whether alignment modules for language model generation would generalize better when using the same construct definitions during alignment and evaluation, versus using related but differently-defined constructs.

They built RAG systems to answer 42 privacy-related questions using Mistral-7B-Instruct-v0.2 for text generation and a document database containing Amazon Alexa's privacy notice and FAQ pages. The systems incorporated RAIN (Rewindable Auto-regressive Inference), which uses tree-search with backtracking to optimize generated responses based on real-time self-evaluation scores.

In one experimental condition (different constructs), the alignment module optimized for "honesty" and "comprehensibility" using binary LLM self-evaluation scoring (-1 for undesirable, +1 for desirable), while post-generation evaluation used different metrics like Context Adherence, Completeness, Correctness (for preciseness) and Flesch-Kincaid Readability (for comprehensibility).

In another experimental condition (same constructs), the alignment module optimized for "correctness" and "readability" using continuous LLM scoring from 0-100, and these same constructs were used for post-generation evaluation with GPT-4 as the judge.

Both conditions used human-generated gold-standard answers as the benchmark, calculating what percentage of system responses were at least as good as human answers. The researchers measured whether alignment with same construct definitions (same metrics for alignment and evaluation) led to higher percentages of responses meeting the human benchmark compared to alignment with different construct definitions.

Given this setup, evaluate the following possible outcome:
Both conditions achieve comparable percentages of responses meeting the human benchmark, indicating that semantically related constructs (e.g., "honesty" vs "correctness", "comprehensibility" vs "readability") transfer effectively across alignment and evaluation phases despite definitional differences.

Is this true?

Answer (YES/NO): NO